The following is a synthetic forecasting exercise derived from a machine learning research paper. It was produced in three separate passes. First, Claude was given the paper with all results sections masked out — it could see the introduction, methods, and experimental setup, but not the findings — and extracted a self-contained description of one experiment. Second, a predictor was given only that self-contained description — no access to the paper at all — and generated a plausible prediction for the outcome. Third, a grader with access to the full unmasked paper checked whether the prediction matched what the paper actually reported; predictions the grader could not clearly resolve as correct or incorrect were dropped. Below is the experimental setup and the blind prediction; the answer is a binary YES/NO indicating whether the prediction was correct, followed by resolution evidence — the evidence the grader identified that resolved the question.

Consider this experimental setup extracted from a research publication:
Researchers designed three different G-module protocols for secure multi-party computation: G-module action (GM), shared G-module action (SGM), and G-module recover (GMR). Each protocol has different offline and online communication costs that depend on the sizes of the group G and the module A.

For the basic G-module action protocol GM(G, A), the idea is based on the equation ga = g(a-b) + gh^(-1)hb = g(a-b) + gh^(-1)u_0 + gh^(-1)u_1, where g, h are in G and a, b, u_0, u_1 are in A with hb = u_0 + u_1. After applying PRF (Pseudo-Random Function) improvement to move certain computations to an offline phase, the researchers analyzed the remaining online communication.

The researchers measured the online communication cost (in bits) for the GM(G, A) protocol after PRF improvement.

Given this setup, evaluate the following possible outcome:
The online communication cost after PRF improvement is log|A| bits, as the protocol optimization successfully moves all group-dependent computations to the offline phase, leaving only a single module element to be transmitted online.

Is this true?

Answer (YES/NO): NO